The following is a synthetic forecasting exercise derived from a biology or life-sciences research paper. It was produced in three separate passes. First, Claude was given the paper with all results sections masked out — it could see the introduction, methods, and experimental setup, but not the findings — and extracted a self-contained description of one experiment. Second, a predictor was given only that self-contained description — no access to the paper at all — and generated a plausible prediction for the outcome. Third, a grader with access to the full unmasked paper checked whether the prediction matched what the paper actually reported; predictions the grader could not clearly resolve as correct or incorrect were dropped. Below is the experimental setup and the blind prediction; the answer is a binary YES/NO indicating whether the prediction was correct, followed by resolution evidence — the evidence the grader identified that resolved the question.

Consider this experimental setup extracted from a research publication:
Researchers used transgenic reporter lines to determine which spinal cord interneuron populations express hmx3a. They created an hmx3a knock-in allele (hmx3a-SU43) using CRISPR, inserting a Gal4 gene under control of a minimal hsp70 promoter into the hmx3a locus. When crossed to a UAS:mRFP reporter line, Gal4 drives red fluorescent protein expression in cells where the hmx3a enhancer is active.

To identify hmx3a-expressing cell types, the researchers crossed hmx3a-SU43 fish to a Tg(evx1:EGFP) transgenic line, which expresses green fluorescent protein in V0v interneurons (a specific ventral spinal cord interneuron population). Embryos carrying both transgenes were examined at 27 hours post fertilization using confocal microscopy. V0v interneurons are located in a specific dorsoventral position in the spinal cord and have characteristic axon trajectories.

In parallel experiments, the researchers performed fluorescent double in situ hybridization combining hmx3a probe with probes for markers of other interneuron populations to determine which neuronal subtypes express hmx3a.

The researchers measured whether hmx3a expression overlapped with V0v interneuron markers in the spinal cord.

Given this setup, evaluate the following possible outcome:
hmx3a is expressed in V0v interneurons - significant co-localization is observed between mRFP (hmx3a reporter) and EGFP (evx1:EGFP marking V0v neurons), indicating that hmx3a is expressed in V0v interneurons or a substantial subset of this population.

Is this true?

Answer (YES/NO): NO